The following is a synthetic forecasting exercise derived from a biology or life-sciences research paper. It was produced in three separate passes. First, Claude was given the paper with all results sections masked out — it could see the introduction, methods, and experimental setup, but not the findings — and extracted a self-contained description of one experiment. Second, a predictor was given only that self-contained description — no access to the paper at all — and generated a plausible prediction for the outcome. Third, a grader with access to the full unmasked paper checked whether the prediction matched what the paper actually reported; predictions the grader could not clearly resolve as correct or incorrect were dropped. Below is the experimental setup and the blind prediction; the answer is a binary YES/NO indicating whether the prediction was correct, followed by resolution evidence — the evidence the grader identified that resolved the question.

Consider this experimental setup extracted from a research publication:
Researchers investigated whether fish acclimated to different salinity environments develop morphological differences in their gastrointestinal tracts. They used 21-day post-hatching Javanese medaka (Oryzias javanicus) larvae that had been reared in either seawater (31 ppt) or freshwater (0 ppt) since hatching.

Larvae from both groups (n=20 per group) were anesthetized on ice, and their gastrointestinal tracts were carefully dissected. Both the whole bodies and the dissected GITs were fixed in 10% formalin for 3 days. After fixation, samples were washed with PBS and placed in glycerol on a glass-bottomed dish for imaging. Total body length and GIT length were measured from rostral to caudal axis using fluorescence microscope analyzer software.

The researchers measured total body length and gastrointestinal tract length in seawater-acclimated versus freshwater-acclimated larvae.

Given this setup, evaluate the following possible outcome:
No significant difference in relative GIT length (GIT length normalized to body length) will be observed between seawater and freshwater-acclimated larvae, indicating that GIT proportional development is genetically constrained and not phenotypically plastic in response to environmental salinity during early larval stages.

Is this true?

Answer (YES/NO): YES